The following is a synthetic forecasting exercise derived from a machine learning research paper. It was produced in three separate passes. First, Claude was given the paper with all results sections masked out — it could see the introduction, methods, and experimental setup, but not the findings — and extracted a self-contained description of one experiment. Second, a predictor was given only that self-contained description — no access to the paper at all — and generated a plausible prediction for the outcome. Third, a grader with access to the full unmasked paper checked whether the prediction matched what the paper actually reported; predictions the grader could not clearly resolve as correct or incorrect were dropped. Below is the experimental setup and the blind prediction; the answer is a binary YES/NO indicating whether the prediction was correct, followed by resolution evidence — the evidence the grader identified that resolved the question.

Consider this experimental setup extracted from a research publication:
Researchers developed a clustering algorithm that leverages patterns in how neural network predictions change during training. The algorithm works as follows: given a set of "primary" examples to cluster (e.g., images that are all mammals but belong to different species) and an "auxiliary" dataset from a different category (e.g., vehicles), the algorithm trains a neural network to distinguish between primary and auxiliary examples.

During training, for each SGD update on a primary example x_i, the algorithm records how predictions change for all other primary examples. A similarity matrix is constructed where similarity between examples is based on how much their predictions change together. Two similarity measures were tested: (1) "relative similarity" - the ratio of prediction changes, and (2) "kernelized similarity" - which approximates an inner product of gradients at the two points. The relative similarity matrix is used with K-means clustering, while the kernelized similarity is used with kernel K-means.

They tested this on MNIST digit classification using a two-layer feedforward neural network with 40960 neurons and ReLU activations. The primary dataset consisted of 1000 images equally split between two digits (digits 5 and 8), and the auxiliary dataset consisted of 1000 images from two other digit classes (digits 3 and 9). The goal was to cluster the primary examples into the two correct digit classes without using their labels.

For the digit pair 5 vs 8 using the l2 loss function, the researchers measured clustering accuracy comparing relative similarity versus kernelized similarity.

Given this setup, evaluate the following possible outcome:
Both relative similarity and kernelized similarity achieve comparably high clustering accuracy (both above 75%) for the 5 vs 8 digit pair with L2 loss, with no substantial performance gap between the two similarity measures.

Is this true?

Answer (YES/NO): NO